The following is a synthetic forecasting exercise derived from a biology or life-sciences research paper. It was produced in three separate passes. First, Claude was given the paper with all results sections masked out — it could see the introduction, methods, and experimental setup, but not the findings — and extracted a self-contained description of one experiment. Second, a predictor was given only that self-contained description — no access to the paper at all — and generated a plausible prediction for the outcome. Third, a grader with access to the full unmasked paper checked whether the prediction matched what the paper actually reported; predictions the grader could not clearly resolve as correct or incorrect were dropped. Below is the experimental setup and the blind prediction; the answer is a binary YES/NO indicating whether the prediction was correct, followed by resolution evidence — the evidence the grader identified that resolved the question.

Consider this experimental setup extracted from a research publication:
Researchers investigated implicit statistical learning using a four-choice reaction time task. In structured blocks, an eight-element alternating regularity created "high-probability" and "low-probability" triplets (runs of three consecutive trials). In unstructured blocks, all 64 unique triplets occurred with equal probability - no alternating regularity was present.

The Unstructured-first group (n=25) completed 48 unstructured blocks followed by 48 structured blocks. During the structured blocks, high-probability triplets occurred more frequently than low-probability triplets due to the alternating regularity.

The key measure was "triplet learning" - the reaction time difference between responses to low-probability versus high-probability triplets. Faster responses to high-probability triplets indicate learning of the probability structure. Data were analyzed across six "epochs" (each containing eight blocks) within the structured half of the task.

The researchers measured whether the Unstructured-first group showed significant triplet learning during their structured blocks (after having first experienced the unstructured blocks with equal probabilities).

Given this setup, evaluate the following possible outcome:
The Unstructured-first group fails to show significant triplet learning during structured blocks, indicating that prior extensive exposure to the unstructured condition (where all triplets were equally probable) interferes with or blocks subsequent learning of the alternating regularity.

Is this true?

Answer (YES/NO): NO